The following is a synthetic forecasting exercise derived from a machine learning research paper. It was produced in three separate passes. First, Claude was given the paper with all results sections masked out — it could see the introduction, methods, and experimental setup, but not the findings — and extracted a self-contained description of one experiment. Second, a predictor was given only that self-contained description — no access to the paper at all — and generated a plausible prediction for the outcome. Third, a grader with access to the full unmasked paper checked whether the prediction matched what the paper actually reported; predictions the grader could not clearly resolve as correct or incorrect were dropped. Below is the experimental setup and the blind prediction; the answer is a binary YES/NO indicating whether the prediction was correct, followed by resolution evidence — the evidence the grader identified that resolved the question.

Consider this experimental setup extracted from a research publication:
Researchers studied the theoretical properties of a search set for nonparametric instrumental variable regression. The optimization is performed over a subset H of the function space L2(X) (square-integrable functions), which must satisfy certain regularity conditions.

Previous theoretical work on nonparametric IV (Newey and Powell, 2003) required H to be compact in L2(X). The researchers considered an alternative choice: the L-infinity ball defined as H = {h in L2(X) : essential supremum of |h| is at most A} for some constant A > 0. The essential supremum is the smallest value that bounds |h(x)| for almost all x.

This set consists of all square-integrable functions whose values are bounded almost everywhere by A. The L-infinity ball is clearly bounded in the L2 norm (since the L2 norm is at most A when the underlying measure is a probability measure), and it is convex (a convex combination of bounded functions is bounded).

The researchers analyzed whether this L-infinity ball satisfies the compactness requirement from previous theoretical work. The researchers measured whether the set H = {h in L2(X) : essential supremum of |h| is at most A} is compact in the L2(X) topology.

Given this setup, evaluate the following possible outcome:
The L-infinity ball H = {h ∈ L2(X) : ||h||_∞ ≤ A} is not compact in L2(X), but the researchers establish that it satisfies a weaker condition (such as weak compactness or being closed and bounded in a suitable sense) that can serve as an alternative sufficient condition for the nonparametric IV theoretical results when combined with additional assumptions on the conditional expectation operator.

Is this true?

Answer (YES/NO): YES